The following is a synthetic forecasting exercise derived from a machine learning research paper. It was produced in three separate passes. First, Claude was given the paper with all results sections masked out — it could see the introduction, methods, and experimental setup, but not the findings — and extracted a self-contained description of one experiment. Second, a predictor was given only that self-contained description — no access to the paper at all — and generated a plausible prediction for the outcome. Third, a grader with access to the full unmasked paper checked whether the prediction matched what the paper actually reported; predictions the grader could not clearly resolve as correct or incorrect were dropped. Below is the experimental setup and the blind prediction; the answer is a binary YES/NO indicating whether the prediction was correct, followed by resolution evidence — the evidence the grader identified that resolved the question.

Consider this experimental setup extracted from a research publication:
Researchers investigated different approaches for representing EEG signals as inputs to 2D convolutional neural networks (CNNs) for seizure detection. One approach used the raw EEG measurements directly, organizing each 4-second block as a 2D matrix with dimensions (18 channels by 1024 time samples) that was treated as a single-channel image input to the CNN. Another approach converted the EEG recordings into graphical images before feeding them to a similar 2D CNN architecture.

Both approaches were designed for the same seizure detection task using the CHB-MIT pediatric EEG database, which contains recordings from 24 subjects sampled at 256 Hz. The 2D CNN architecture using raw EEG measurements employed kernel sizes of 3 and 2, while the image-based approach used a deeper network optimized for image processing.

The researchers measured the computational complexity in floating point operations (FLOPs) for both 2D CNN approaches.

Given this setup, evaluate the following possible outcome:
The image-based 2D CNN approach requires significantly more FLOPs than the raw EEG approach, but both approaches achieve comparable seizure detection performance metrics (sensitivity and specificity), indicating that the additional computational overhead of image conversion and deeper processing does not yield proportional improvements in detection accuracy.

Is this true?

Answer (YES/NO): NO